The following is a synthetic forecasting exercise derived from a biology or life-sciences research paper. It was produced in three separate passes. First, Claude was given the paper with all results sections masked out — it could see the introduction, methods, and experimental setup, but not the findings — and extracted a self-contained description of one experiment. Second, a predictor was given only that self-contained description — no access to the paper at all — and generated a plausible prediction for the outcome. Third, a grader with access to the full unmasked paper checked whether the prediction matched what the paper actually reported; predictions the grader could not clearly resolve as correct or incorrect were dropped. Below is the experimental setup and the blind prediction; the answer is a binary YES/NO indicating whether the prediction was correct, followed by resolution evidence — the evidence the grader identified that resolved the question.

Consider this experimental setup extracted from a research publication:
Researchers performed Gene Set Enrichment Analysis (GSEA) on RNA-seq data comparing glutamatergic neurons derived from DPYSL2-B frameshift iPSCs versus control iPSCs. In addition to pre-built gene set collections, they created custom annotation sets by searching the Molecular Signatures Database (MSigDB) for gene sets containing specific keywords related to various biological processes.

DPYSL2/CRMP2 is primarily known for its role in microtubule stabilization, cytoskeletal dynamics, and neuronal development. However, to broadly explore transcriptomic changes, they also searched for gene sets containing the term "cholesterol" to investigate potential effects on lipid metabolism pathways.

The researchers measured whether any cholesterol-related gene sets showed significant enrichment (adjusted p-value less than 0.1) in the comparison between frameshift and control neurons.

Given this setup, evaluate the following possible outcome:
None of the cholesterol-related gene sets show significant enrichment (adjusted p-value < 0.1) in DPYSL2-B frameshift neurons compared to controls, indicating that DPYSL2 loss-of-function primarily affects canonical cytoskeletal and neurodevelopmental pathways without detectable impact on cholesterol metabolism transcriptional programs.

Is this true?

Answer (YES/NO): NO